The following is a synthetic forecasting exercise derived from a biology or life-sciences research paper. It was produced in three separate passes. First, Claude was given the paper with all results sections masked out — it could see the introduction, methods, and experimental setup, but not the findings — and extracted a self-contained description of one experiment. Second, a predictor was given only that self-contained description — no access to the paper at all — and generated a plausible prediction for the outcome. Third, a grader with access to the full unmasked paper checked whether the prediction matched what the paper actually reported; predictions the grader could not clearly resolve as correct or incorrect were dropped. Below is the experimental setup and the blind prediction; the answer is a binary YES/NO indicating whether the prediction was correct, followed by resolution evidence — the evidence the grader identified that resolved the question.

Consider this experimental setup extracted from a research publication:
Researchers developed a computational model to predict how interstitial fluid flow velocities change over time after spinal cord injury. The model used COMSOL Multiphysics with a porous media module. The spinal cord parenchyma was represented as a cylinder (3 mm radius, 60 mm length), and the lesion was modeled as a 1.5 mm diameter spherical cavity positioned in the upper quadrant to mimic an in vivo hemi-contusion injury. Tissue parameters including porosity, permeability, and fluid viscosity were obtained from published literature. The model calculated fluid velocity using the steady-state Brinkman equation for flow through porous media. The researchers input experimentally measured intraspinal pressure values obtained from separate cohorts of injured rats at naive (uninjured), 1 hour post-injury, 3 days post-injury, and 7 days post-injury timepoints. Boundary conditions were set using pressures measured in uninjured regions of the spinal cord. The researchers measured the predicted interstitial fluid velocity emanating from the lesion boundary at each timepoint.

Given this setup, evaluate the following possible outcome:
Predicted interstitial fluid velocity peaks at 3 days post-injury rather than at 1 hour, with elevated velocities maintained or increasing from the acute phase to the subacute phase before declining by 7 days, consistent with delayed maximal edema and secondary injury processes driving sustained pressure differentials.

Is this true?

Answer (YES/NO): YES